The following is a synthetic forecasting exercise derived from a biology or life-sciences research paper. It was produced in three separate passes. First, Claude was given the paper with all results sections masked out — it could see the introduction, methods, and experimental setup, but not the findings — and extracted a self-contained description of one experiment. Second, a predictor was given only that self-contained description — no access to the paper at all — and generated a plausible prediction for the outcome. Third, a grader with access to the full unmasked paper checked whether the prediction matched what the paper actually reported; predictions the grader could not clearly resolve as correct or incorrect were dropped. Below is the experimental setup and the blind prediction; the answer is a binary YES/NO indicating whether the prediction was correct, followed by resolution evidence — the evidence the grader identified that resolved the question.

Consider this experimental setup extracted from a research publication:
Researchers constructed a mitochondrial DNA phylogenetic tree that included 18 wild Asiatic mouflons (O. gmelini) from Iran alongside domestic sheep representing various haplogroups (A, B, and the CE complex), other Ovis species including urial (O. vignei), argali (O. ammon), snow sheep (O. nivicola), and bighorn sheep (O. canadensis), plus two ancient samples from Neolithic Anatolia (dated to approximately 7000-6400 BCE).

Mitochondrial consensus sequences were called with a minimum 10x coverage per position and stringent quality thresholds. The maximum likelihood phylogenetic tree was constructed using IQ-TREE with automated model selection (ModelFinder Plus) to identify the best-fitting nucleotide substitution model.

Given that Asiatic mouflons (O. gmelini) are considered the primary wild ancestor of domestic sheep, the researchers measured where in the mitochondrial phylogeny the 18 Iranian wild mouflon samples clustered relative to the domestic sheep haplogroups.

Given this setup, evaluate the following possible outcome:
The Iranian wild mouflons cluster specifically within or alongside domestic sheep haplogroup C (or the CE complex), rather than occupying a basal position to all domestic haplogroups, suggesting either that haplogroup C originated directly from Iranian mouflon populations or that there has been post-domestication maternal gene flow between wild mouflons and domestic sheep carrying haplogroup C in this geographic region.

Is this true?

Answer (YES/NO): YES